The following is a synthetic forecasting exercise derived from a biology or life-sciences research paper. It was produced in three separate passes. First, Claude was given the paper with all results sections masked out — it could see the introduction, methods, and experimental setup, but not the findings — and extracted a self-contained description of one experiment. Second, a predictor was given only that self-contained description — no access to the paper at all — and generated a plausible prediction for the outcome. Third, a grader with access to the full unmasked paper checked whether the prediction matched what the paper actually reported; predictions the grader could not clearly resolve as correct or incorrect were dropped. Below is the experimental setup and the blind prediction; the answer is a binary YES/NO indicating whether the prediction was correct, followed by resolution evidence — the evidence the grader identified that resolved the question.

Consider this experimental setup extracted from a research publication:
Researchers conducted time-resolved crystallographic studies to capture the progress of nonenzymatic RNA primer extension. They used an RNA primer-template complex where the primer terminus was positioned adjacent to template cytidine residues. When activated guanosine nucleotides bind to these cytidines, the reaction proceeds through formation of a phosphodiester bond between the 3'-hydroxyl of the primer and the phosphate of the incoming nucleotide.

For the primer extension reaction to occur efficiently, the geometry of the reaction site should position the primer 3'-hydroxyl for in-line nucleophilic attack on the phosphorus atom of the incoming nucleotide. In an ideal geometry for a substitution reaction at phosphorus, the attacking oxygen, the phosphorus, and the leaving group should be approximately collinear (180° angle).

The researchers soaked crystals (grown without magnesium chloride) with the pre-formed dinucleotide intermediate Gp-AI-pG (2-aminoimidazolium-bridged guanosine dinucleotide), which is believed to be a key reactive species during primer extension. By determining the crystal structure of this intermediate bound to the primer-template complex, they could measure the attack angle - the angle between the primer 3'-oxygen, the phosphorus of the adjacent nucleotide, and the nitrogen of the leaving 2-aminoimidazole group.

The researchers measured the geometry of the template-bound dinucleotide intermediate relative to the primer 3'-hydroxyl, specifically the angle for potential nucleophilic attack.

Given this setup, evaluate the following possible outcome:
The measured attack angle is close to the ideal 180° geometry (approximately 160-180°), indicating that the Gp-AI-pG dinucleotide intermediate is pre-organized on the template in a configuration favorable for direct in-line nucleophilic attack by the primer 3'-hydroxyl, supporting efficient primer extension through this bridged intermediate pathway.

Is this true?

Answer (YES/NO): NO